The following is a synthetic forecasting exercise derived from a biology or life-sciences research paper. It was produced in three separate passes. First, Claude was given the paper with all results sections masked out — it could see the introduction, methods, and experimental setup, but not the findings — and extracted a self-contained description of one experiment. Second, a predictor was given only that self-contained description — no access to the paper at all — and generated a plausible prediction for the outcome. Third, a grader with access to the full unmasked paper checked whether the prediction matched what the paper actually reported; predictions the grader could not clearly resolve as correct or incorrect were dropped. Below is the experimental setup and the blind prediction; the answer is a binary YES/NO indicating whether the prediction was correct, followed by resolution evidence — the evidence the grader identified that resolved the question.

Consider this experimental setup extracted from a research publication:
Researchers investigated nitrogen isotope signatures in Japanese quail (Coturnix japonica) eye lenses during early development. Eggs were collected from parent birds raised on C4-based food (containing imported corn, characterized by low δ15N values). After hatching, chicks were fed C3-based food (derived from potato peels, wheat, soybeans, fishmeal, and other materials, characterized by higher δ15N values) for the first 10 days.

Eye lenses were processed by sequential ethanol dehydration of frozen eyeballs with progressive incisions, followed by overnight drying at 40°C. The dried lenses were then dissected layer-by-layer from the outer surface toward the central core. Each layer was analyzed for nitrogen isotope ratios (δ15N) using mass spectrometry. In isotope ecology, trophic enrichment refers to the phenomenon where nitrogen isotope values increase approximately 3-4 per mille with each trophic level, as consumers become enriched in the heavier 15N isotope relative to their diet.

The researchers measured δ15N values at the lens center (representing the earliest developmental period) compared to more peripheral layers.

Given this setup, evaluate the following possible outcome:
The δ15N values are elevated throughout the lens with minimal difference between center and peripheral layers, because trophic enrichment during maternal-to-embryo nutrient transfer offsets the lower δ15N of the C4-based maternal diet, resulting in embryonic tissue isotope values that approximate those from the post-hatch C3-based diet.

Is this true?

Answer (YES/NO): NO